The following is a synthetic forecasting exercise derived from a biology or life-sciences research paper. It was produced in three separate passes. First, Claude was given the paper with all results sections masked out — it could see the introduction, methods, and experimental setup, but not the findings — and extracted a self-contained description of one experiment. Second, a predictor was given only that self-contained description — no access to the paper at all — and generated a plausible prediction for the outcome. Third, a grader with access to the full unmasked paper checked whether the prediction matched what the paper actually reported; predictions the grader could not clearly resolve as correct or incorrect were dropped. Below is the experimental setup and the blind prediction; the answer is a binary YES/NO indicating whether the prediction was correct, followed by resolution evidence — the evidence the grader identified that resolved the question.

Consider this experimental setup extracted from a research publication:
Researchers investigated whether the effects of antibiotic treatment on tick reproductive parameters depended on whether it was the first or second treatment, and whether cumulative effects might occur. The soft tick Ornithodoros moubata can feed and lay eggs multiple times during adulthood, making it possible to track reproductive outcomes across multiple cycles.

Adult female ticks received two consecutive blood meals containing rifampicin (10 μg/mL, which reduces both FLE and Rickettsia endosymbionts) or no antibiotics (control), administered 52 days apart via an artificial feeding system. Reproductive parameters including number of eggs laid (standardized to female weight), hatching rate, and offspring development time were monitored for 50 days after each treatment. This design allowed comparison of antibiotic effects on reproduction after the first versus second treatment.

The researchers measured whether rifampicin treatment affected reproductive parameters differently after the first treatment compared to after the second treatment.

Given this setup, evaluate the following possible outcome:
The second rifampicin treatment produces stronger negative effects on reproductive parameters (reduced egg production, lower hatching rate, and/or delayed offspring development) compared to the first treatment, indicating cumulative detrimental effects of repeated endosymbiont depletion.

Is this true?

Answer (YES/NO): NO